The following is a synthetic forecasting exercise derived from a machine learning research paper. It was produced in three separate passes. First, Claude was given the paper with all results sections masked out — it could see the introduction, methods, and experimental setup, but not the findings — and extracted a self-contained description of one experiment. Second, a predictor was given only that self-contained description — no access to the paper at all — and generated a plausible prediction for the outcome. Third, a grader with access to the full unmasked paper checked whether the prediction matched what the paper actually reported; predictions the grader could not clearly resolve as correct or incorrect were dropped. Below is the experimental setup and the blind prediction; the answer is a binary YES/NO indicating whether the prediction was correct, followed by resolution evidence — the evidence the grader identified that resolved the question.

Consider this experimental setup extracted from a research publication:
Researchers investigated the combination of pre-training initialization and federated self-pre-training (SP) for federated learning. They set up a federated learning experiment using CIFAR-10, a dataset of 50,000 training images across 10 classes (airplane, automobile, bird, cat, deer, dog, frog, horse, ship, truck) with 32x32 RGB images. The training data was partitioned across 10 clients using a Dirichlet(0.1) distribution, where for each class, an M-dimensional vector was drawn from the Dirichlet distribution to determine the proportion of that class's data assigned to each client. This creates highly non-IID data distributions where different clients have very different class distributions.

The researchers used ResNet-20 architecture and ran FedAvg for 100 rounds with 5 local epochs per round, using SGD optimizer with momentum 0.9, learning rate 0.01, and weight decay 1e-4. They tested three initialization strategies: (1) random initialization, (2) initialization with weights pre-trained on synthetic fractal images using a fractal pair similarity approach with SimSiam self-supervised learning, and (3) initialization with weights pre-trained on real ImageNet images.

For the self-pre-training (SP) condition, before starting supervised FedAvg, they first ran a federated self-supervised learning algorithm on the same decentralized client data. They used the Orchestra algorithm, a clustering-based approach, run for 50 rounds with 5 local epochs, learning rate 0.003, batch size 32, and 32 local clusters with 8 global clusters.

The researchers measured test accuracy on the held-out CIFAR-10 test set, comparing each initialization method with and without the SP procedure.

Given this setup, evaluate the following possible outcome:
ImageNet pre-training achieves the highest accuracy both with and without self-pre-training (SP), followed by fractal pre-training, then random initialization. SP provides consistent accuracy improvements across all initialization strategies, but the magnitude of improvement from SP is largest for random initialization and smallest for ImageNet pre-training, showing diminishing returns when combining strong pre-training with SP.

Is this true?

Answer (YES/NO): YES